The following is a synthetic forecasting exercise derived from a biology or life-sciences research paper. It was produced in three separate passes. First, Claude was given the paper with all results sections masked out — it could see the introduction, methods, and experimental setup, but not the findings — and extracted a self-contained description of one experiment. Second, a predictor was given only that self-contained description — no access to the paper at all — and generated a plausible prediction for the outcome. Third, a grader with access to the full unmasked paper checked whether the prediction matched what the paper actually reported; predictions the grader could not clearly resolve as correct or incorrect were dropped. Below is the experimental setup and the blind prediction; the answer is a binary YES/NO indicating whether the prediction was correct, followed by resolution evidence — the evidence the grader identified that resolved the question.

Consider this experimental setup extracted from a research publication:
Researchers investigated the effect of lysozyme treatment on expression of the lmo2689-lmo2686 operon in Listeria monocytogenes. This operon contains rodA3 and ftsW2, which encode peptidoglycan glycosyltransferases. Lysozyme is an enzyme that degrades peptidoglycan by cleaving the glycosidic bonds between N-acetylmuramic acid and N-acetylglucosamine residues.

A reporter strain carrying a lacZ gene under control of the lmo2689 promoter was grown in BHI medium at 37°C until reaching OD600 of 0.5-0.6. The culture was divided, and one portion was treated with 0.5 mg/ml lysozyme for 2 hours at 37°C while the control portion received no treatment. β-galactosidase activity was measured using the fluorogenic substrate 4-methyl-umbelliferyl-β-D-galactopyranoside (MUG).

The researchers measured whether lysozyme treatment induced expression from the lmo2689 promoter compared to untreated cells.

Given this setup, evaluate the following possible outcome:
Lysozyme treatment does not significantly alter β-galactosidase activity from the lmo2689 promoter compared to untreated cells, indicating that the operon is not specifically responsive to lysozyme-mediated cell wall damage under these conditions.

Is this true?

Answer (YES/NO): YES